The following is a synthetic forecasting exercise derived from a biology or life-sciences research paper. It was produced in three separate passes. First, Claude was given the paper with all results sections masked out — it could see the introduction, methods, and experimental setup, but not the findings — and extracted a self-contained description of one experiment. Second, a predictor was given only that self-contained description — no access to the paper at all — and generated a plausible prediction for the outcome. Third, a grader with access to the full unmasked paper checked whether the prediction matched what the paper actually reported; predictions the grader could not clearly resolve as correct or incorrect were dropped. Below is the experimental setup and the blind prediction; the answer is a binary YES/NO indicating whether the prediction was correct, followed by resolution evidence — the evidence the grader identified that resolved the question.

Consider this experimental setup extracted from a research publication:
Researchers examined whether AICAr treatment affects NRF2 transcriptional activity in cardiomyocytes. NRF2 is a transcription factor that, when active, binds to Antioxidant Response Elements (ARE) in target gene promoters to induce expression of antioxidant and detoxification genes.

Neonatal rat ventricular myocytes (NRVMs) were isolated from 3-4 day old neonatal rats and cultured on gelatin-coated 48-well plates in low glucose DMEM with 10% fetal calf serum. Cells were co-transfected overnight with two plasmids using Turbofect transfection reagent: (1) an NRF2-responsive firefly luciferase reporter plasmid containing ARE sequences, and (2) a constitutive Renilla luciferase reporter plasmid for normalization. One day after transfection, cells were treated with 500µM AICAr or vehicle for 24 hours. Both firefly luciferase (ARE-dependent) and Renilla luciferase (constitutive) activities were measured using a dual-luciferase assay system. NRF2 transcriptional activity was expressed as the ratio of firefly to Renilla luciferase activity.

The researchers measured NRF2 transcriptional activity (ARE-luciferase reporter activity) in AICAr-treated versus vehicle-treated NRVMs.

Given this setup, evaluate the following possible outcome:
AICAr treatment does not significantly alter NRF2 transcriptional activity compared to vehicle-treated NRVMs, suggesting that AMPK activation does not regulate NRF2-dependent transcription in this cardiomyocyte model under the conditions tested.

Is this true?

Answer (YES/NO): NO